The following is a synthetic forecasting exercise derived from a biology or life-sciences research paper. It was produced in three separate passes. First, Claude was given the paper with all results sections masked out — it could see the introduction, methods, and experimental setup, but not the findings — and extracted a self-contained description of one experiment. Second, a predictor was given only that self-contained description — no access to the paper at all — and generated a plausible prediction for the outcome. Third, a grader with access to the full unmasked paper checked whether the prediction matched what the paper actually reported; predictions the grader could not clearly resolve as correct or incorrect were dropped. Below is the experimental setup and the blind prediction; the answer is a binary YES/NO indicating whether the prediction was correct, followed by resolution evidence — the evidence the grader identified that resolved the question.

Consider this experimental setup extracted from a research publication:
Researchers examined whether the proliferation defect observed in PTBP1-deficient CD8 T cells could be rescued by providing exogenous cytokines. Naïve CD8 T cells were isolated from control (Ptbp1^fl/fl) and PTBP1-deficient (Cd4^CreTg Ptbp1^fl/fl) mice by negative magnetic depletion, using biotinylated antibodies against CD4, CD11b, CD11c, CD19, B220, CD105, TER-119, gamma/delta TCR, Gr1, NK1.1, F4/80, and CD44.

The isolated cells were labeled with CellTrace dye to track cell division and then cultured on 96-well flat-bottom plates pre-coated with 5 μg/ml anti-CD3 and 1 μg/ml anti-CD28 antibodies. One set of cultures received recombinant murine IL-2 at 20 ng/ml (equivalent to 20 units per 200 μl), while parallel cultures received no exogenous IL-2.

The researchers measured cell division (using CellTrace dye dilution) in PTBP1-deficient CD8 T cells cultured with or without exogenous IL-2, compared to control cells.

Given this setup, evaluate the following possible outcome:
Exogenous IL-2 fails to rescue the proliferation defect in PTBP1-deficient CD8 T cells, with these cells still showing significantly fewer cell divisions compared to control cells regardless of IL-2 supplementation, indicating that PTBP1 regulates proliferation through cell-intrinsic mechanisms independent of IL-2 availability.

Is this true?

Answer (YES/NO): YES